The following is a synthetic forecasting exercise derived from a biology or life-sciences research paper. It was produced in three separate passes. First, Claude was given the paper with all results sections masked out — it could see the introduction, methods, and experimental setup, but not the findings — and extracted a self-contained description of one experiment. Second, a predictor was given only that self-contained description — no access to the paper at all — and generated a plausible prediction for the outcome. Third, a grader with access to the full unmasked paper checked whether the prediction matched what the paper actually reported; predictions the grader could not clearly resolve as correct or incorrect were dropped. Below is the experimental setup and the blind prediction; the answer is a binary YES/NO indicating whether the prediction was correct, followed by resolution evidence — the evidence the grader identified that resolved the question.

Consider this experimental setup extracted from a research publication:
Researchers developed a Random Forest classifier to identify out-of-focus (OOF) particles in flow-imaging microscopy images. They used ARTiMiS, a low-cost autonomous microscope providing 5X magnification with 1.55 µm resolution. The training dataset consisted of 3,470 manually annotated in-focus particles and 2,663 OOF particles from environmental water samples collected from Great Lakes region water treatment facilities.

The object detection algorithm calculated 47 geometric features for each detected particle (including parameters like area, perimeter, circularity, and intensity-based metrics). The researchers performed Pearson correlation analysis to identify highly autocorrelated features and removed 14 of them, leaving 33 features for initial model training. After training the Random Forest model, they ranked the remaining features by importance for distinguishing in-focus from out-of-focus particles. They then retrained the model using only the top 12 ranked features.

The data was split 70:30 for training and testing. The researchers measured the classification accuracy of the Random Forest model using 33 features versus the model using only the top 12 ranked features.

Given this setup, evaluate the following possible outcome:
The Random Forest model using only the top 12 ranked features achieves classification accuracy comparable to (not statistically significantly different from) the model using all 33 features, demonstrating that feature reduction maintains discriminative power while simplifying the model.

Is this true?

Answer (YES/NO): NO